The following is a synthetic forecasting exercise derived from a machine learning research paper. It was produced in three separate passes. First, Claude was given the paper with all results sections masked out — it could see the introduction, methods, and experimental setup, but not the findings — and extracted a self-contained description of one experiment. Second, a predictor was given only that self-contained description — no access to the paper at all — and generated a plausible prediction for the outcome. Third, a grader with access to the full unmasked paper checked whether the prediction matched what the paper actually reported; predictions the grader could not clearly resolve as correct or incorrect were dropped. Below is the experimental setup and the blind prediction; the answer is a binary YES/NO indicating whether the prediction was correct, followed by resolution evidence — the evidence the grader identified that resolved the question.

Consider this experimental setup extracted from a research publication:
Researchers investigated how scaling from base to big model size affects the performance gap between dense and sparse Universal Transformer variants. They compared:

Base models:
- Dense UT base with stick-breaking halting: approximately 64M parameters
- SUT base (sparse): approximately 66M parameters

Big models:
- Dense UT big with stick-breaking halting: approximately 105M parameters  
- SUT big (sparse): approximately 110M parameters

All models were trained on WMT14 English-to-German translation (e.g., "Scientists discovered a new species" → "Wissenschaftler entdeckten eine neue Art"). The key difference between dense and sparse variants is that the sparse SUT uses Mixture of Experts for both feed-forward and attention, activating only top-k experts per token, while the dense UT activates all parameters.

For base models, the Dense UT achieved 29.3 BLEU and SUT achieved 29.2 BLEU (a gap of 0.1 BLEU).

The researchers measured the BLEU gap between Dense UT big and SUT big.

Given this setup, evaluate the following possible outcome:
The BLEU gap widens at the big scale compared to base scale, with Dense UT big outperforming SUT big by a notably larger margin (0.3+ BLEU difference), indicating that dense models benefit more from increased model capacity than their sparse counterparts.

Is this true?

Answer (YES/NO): NO